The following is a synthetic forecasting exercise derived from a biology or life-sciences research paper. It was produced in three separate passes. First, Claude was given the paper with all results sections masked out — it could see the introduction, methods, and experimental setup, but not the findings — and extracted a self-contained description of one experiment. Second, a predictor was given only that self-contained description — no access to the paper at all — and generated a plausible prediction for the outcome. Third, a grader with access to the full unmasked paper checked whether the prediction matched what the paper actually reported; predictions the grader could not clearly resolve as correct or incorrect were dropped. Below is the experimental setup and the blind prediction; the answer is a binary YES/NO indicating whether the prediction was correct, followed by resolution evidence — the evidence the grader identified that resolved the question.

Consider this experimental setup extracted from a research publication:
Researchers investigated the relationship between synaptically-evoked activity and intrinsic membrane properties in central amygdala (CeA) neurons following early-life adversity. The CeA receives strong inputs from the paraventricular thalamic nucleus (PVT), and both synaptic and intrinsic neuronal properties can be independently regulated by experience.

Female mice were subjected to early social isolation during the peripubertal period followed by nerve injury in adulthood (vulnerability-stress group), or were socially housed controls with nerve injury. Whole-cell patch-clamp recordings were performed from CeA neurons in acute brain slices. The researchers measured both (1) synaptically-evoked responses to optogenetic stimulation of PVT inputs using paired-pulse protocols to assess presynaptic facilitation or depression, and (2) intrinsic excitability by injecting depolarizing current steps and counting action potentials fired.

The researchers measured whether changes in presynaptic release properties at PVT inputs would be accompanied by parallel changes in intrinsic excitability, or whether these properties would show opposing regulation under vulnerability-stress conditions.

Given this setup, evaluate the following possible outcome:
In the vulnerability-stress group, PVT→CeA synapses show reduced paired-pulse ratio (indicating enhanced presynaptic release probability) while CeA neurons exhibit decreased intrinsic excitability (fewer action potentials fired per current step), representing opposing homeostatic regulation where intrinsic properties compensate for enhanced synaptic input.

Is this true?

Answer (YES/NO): NO